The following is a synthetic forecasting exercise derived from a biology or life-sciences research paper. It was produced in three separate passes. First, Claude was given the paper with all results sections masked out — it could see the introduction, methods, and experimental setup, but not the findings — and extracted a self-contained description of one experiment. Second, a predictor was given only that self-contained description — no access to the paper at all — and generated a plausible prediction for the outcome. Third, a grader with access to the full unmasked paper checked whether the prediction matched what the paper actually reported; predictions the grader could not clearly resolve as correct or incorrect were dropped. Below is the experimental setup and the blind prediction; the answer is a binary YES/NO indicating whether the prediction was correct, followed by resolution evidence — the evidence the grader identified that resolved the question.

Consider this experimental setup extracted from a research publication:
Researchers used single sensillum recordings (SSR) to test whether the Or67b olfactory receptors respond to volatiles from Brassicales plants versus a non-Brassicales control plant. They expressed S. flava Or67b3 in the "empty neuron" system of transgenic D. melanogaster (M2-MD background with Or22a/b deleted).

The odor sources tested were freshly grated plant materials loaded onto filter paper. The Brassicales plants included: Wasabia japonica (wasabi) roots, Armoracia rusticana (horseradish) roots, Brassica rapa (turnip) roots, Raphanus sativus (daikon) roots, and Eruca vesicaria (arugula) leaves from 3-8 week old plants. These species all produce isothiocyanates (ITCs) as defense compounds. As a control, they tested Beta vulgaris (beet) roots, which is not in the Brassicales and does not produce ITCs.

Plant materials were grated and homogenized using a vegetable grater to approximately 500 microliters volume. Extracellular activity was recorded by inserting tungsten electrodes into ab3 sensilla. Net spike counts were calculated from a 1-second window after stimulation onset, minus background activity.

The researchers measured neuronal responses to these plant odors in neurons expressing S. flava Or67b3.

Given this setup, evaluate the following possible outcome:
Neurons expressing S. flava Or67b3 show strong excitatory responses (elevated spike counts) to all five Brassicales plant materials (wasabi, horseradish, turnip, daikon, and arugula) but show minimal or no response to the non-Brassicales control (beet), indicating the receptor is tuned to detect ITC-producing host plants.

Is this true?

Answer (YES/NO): YES